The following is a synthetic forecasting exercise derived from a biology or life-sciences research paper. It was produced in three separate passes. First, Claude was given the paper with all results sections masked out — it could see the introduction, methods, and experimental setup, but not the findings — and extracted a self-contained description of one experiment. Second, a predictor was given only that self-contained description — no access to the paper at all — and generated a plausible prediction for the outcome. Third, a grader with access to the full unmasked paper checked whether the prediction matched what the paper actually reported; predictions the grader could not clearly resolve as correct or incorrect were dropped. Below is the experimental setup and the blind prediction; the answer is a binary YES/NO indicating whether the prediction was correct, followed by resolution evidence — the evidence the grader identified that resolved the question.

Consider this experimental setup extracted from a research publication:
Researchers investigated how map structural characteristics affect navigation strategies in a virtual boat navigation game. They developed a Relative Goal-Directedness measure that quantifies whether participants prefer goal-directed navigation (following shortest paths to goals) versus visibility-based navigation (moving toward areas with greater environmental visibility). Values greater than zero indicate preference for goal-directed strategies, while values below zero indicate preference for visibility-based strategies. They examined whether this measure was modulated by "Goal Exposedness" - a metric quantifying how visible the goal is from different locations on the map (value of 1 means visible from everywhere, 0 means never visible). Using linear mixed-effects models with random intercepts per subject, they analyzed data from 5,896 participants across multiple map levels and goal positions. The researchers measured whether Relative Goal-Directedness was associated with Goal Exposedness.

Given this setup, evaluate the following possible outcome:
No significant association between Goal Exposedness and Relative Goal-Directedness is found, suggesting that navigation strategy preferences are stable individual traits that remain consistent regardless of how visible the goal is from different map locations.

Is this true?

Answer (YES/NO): NO